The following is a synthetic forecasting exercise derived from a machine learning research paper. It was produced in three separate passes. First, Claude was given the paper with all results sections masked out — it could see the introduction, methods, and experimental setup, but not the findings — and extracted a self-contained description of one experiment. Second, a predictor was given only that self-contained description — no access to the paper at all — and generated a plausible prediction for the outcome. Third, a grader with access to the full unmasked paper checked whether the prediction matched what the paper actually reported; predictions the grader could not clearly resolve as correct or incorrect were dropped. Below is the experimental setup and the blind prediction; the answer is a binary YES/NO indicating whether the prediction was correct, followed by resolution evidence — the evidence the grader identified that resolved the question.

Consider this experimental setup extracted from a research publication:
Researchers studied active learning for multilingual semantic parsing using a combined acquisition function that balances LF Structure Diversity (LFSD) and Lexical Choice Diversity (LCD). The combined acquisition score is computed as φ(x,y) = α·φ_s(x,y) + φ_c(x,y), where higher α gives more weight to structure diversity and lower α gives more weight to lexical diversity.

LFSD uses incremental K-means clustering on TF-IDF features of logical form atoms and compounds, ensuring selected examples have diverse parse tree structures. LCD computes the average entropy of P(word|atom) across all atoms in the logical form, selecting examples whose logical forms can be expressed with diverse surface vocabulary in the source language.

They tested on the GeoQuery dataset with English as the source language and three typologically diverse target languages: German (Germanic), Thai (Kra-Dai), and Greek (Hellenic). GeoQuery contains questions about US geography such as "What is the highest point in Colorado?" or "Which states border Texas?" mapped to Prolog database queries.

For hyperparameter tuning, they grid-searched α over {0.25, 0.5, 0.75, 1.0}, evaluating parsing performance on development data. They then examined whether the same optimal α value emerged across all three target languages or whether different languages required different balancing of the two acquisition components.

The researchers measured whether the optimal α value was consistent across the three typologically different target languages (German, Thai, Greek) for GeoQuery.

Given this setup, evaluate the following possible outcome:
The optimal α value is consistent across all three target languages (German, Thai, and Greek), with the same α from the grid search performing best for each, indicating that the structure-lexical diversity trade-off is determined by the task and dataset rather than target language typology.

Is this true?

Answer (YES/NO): YES